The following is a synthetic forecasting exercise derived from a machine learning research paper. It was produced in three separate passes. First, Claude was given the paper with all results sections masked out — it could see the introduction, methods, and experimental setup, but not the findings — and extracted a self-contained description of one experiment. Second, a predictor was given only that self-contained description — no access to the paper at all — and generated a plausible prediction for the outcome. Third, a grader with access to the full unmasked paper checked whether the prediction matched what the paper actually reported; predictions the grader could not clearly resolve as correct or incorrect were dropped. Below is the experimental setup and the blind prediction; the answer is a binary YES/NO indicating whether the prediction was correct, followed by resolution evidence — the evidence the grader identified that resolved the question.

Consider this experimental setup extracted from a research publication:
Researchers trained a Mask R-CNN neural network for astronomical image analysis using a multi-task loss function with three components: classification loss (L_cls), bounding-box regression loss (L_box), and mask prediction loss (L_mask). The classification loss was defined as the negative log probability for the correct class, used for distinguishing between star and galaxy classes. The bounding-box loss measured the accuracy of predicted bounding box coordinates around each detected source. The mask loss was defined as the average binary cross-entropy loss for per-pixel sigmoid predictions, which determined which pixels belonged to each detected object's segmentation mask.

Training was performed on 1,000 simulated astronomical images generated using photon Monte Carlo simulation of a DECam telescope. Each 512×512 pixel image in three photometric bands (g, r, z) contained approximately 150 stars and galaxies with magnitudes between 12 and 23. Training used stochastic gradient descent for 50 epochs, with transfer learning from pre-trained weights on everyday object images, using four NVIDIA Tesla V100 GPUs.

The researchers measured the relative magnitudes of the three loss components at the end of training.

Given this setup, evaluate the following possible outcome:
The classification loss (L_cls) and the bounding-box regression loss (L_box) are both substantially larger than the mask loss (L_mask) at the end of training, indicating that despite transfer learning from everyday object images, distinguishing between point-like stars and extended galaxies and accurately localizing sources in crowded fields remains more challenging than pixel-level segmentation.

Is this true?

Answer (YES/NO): NO